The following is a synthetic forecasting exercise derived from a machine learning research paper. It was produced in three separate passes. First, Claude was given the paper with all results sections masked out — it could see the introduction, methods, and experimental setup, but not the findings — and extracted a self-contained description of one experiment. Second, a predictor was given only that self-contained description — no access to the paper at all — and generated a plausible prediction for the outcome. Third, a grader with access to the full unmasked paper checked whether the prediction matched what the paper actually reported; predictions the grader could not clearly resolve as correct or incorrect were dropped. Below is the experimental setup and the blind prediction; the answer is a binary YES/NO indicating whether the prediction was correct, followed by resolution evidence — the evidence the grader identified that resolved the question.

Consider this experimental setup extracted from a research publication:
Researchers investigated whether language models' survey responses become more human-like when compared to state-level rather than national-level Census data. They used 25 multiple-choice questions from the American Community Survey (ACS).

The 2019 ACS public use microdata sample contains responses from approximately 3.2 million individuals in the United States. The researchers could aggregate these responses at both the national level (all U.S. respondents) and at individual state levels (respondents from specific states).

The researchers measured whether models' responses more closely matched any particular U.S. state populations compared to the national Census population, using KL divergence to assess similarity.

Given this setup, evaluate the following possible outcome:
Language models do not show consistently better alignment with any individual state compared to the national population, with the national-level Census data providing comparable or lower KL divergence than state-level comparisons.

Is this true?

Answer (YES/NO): NO